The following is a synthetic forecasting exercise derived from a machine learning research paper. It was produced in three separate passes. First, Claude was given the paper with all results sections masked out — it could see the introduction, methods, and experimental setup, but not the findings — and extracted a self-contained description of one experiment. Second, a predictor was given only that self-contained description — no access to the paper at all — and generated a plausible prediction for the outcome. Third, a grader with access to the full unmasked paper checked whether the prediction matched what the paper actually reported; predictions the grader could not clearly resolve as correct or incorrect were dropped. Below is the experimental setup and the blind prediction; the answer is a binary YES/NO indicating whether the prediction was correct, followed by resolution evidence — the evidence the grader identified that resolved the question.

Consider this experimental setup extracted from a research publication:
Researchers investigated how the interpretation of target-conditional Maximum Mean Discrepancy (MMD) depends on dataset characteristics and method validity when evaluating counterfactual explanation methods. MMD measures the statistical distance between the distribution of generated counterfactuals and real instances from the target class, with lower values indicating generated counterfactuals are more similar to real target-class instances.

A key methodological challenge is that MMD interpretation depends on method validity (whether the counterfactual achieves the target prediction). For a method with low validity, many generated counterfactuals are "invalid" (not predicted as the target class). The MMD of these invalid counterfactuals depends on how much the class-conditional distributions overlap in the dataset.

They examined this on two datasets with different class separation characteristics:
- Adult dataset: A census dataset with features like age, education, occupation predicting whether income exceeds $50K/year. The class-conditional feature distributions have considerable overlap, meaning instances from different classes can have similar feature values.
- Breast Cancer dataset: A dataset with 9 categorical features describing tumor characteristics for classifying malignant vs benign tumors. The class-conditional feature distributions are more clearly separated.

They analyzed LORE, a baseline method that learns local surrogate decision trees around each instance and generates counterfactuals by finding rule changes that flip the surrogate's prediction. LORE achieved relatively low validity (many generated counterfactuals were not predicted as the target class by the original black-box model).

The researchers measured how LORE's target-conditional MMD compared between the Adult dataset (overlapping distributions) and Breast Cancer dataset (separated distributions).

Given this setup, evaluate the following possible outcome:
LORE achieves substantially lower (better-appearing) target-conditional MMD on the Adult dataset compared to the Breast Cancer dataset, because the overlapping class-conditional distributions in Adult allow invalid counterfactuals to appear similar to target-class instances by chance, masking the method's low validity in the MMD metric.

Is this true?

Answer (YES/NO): YES